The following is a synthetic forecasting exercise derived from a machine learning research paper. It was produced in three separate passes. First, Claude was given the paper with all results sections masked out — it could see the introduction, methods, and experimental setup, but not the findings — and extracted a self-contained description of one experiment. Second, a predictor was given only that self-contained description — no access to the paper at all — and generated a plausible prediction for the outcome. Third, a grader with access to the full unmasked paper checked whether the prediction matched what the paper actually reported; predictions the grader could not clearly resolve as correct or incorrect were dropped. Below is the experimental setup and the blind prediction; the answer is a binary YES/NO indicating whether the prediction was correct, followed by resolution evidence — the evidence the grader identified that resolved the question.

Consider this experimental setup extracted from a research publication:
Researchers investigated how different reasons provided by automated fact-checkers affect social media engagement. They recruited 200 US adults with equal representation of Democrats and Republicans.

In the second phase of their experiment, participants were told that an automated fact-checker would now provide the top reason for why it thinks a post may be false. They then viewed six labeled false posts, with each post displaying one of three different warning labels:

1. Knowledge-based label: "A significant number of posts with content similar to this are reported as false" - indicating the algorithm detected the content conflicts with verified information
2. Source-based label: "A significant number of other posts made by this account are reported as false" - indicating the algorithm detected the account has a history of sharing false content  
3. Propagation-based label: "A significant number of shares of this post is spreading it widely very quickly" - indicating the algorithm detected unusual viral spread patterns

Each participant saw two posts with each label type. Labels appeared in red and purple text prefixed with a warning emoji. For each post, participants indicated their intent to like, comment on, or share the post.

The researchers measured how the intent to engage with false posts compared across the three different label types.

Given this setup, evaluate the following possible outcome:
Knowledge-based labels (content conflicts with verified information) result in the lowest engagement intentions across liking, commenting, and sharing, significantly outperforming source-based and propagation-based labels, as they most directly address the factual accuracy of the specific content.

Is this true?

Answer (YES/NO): NO